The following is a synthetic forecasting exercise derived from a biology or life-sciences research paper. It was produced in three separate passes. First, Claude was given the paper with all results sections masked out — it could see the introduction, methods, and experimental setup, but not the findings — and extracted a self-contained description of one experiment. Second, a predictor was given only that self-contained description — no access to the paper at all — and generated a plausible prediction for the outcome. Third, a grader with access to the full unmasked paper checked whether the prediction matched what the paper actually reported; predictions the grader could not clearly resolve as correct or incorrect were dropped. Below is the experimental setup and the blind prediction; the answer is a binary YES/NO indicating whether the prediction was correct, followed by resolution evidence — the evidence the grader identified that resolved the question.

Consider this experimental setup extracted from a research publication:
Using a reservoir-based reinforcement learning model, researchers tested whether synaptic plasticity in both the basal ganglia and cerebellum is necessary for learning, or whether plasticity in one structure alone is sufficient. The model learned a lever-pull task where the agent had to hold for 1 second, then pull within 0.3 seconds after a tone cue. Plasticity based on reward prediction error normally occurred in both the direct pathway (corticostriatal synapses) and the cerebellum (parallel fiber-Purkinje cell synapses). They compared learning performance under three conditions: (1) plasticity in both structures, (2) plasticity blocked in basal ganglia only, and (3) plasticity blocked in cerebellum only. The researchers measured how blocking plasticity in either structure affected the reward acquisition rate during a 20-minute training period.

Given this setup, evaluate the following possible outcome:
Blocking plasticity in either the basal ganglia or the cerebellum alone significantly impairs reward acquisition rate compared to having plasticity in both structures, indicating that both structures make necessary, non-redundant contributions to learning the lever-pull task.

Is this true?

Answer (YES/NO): YES